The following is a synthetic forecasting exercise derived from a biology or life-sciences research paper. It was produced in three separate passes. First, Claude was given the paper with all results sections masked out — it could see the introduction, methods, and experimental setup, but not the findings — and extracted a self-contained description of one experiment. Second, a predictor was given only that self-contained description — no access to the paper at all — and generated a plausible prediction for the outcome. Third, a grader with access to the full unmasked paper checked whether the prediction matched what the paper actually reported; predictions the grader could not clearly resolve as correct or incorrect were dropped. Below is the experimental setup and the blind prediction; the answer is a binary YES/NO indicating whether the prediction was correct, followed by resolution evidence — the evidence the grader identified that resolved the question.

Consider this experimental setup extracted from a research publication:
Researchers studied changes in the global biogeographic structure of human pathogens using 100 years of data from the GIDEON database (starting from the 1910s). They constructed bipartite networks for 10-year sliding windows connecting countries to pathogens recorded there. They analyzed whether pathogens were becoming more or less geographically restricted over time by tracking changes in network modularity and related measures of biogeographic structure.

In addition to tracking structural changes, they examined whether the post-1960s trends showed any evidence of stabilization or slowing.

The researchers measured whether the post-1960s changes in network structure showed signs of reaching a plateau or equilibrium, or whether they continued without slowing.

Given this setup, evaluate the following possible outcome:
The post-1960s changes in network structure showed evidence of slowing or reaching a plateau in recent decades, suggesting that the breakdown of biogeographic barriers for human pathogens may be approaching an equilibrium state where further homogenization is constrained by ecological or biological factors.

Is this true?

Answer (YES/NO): NO